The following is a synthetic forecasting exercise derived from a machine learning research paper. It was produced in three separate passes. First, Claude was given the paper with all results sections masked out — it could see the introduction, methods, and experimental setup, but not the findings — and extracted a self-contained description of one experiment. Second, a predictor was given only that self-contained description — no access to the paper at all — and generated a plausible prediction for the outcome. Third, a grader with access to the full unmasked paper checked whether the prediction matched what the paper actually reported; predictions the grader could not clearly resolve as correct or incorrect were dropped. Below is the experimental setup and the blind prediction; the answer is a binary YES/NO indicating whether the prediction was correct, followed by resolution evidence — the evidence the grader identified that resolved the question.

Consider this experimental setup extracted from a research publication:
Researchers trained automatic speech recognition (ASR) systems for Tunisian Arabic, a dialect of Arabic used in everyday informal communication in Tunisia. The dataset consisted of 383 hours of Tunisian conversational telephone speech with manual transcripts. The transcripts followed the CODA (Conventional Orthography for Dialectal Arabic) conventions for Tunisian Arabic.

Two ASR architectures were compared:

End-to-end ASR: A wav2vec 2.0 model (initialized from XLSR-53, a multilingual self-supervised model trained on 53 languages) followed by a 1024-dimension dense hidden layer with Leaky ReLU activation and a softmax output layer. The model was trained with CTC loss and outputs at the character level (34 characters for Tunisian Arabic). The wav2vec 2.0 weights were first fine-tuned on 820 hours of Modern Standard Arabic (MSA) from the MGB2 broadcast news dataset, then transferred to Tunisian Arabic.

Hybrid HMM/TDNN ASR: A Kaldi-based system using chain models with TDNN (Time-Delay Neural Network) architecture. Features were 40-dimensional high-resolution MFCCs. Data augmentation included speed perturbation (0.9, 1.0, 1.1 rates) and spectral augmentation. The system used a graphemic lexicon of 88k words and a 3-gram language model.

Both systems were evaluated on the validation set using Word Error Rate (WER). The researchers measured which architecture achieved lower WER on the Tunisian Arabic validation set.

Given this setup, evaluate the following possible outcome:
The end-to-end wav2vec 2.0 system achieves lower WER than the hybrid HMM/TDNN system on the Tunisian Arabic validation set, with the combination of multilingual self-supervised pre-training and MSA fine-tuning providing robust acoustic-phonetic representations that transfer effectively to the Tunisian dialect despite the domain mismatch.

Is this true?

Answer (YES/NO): YES